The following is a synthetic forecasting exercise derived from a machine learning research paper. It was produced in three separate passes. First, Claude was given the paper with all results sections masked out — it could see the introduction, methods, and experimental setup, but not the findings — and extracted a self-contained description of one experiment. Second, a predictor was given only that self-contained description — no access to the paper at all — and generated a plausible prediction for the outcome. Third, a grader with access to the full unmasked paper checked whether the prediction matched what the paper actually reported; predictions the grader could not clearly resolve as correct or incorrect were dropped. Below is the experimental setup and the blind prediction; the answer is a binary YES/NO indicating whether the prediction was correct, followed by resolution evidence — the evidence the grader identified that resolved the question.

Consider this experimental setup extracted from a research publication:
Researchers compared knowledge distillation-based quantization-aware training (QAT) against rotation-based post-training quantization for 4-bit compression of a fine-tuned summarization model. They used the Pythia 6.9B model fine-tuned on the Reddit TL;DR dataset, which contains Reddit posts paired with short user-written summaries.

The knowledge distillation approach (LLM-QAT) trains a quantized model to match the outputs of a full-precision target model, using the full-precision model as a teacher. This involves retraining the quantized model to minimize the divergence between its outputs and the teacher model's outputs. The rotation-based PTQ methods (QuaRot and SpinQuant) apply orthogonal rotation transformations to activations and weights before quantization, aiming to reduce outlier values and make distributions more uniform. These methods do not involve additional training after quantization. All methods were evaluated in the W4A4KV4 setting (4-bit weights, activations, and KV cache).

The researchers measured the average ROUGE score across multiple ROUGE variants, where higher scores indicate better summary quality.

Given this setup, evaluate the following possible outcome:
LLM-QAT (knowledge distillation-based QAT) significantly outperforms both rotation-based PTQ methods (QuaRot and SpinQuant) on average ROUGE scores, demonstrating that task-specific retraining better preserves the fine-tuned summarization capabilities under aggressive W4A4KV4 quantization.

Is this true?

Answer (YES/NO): YES